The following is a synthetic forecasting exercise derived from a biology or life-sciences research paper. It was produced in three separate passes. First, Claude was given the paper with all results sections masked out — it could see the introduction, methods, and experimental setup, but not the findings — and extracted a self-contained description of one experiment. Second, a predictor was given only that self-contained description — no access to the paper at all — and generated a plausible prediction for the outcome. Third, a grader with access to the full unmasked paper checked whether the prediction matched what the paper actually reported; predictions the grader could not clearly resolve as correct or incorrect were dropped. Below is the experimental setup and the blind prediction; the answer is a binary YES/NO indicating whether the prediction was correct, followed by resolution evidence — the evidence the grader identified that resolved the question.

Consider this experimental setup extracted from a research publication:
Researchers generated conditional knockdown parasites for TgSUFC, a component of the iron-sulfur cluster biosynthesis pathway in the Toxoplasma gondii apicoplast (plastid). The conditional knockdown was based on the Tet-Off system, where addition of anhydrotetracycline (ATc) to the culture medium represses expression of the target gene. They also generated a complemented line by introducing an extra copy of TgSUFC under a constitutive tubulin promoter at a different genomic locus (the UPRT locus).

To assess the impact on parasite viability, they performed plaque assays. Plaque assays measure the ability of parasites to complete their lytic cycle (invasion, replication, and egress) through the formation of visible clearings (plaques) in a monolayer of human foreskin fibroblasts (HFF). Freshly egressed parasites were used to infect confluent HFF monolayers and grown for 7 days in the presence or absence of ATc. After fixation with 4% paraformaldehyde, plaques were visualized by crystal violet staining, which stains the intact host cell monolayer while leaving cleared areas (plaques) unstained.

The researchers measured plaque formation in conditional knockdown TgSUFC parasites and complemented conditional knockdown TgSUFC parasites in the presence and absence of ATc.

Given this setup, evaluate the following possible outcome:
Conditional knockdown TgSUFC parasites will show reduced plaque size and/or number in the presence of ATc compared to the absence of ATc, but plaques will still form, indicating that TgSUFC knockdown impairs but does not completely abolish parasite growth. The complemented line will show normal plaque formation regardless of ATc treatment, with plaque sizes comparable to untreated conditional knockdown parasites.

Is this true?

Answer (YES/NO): NO